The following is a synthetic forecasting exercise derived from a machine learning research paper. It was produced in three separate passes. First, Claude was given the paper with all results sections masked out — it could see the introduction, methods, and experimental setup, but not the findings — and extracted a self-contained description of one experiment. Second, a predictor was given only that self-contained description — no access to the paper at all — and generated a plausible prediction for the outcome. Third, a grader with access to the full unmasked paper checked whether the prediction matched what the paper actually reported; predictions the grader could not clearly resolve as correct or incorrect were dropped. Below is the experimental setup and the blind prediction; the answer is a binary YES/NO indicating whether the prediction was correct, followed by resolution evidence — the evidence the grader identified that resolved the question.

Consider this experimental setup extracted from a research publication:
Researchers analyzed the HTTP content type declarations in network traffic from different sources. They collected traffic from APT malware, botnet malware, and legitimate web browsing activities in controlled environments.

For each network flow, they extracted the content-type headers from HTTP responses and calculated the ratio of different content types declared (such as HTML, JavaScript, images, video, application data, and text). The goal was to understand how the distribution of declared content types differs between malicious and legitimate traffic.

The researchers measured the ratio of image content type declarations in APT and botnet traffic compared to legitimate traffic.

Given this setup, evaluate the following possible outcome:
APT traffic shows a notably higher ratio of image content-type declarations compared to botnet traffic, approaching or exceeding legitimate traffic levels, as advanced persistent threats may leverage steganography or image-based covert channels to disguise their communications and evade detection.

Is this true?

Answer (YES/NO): NO